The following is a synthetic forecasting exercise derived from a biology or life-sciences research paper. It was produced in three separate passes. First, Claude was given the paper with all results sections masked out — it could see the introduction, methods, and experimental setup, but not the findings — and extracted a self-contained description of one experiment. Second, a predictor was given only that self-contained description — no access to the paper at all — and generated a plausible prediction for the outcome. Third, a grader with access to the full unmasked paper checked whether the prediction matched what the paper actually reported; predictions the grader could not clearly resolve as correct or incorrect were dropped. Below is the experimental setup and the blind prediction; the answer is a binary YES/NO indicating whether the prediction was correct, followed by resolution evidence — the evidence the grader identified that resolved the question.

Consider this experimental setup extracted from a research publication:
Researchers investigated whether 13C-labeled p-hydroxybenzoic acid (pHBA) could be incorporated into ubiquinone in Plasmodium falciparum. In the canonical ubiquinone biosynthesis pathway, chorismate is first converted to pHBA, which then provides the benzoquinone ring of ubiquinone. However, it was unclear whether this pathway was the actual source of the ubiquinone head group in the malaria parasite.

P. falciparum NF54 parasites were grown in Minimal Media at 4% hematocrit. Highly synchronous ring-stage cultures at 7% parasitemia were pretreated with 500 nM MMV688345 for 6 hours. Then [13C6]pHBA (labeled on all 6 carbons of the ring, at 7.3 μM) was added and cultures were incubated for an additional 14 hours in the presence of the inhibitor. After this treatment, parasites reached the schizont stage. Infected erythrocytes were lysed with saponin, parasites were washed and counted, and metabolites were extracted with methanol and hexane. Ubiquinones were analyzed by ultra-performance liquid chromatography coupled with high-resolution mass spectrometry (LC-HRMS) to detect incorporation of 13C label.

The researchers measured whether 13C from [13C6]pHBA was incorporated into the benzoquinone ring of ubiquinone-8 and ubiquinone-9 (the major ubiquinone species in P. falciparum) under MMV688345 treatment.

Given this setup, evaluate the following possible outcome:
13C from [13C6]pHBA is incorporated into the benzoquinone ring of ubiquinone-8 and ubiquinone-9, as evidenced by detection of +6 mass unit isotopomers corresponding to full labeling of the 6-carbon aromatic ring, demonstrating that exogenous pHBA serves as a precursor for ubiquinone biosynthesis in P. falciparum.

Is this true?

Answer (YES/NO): NO